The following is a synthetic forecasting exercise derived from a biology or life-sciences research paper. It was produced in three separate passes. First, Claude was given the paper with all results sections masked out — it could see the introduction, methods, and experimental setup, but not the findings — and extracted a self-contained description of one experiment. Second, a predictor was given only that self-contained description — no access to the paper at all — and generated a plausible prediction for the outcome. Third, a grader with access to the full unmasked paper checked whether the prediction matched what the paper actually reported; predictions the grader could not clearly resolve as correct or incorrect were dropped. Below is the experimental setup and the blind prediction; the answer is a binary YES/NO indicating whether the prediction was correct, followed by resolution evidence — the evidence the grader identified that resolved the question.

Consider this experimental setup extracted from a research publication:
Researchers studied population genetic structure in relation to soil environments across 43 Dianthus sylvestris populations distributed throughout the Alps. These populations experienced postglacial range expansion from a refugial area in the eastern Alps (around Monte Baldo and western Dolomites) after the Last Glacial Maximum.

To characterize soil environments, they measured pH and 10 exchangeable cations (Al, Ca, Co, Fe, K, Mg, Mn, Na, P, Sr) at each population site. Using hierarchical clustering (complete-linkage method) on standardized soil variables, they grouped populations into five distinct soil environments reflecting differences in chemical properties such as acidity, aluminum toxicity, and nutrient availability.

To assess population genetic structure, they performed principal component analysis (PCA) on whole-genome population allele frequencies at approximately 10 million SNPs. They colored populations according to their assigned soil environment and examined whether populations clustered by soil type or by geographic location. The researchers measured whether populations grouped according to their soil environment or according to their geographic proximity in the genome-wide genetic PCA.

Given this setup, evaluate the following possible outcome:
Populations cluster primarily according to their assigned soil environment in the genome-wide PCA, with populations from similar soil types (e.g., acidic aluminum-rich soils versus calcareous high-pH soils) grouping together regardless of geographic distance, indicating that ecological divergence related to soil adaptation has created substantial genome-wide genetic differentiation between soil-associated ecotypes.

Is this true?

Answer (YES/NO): NO